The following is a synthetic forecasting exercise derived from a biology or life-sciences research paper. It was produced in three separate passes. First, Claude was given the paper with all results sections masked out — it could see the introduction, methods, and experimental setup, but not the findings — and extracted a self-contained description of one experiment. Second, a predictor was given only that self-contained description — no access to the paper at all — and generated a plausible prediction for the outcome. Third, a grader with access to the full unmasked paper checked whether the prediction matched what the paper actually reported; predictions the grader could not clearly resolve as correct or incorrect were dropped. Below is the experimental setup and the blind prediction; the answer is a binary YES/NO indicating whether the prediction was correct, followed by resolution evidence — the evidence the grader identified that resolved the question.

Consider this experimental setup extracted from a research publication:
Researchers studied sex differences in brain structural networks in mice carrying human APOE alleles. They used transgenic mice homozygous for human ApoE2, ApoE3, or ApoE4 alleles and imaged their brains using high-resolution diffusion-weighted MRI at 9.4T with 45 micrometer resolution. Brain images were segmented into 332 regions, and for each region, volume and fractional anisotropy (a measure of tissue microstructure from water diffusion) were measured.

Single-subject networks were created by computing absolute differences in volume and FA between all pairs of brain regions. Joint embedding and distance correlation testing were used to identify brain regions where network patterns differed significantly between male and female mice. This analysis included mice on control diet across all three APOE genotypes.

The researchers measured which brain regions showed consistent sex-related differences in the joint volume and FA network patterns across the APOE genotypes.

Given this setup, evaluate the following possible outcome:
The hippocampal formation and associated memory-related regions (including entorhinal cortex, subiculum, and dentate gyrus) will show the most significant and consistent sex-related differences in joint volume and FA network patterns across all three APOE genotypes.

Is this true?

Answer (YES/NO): NO